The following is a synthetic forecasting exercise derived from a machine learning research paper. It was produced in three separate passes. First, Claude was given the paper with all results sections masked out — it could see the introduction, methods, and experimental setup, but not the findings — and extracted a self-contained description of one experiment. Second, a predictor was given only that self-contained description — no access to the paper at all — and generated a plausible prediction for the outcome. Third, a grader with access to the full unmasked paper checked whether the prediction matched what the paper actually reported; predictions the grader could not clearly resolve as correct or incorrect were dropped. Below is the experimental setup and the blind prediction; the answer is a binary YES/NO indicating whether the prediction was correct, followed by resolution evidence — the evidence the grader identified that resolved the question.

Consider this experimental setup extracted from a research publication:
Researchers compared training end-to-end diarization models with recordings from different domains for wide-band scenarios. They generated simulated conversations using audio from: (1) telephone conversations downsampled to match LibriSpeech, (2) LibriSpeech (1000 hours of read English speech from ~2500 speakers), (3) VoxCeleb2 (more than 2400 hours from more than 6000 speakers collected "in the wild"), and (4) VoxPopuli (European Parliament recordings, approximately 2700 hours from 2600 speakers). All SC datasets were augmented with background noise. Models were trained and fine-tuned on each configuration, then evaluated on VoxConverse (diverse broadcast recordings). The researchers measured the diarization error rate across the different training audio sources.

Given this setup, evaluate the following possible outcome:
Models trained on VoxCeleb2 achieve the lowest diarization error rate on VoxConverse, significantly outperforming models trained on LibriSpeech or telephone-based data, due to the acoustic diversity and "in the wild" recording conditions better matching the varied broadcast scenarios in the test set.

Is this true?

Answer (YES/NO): NO